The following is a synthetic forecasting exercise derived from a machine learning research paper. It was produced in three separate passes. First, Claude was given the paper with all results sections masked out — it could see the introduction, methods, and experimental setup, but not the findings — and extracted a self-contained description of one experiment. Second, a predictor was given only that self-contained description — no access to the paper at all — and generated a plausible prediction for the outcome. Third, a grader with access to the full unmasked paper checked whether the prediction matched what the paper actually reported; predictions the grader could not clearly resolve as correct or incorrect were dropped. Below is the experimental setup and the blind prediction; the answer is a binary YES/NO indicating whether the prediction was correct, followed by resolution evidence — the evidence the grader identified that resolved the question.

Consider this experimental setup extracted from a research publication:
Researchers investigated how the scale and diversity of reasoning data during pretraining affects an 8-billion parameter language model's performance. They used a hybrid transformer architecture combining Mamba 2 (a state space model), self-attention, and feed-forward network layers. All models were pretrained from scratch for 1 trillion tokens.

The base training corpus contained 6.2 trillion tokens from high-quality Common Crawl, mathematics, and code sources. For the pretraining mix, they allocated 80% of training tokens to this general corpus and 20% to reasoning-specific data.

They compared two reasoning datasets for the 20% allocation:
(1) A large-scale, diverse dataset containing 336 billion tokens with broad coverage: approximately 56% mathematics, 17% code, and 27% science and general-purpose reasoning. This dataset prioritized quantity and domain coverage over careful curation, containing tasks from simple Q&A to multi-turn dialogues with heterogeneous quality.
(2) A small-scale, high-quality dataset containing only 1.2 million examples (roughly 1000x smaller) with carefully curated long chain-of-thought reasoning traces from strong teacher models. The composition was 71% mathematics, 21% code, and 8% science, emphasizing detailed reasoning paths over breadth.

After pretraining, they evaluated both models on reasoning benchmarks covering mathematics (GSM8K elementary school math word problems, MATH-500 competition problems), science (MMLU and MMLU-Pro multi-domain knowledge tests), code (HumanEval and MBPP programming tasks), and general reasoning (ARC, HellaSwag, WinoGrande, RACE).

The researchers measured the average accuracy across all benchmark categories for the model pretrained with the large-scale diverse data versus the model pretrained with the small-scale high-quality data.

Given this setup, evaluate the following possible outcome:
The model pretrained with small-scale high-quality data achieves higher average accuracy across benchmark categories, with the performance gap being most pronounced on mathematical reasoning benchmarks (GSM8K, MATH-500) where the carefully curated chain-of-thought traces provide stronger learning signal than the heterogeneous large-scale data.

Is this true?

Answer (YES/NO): NO